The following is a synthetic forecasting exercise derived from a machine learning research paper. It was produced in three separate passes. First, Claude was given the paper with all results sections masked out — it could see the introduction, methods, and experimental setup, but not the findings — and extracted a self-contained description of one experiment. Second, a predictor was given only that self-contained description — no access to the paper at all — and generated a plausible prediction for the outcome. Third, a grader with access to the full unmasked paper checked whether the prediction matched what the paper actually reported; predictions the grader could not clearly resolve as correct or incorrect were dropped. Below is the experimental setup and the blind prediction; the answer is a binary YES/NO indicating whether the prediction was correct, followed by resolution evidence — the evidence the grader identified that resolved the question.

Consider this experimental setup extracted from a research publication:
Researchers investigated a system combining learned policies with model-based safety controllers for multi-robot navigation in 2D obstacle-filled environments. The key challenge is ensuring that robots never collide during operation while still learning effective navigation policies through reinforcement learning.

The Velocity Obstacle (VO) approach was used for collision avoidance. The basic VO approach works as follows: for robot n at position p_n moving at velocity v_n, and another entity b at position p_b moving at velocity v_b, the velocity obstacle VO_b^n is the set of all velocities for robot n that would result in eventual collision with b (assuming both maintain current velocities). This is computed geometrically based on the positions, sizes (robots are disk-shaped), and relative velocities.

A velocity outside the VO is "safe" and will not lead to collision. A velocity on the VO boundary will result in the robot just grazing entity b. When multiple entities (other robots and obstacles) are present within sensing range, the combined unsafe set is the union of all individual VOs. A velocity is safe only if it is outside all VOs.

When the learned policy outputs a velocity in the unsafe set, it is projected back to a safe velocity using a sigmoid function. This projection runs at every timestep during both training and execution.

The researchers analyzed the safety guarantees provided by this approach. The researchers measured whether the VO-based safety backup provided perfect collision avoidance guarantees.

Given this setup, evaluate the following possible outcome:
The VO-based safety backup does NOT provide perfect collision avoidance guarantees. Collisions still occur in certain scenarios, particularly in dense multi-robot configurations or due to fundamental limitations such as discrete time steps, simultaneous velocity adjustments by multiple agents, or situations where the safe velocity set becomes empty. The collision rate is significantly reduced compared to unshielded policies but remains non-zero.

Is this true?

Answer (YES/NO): NO